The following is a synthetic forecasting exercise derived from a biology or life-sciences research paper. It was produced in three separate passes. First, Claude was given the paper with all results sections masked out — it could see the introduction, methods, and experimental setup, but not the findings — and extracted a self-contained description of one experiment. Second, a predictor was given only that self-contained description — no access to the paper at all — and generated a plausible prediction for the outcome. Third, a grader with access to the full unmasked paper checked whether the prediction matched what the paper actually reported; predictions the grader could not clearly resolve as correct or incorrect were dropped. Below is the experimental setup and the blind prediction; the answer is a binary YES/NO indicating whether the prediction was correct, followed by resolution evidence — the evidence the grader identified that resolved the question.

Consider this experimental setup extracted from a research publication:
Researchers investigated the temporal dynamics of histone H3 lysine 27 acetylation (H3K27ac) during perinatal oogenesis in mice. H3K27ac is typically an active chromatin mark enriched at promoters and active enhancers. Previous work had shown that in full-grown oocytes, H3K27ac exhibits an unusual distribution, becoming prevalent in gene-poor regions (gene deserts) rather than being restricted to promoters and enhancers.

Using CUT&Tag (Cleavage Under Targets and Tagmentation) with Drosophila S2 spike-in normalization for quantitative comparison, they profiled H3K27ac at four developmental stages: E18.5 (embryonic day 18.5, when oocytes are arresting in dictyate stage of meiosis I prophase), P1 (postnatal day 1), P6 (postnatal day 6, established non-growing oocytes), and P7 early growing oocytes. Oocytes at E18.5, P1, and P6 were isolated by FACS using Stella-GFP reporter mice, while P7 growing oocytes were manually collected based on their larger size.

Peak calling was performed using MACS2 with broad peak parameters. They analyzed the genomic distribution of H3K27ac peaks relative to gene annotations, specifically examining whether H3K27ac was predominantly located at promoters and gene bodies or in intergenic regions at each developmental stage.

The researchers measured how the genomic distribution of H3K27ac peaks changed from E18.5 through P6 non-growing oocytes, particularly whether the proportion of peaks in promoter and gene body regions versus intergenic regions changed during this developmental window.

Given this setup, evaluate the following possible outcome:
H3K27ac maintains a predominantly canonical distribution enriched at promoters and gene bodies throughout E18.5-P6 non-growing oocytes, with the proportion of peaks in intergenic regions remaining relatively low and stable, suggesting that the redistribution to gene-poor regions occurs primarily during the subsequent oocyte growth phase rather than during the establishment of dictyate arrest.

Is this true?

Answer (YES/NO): NO